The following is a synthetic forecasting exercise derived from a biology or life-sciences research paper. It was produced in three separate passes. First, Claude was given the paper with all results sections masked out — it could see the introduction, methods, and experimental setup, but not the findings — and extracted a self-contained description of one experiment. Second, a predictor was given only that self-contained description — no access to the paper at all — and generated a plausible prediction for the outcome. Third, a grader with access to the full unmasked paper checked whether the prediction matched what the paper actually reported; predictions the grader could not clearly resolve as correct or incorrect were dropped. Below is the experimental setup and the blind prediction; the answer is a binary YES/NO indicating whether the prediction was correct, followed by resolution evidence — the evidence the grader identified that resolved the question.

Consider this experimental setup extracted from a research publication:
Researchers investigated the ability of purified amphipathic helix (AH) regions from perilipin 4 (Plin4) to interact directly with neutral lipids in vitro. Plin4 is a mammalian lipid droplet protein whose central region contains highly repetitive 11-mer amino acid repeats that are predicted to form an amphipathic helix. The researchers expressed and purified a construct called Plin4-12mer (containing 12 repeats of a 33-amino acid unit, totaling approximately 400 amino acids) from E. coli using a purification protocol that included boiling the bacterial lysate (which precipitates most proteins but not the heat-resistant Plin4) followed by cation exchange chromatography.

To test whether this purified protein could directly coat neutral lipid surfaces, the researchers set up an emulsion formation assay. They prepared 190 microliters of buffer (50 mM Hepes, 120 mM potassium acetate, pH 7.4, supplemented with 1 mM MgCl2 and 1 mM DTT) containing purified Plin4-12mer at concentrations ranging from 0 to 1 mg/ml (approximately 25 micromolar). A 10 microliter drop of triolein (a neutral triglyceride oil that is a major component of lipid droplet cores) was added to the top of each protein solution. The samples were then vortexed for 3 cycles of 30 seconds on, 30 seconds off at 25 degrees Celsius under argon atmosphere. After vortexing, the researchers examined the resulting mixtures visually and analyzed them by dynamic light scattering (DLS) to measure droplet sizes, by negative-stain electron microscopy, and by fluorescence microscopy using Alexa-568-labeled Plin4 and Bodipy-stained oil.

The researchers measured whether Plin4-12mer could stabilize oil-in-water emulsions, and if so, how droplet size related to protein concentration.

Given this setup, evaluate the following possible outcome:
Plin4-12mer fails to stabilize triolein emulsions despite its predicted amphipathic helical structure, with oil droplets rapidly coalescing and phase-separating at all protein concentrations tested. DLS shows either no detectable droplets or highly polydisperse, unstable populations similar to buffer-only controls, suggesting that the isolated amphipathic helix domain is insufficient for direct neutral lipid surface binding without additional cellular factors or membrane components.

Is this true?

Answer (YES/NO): NO